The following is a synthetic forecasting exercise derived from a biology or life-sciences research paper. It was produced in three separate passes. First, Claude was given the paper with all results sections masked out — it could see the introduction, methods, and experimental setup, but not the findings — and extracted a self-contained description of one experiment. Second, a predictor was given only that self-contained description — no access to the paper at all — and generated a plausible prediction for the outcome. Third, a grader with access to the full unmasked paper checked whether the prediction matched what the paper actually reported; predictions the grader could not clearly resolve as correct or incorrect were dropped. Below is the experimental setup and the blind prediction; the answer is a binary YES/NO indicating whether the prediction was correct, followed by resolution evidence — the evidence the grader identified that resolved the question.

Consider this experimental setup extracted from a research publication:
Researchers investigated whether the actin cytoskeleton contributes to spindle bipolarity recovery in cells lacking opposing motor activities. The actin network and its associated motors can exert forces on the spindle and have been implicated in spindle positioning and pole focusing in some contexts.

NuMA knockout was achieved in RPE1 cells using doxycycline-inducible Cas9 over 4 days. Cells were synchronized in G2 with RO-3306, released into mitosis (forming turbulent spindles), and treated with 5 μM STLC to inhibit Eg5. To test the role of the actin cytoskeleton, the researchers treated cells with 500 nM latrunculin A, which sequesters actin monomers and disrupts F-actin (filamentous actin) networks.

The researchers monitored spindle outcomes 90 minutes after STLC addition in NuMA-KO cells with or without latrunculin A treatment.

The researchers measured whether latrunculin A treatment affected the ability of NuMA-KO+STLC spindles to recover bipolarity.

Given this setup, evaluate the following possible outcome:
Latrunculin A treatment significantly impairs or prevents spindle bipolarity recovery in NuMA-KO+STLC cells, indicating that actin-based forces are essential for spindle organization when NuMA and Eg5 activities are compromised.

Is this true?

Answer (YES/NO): NO